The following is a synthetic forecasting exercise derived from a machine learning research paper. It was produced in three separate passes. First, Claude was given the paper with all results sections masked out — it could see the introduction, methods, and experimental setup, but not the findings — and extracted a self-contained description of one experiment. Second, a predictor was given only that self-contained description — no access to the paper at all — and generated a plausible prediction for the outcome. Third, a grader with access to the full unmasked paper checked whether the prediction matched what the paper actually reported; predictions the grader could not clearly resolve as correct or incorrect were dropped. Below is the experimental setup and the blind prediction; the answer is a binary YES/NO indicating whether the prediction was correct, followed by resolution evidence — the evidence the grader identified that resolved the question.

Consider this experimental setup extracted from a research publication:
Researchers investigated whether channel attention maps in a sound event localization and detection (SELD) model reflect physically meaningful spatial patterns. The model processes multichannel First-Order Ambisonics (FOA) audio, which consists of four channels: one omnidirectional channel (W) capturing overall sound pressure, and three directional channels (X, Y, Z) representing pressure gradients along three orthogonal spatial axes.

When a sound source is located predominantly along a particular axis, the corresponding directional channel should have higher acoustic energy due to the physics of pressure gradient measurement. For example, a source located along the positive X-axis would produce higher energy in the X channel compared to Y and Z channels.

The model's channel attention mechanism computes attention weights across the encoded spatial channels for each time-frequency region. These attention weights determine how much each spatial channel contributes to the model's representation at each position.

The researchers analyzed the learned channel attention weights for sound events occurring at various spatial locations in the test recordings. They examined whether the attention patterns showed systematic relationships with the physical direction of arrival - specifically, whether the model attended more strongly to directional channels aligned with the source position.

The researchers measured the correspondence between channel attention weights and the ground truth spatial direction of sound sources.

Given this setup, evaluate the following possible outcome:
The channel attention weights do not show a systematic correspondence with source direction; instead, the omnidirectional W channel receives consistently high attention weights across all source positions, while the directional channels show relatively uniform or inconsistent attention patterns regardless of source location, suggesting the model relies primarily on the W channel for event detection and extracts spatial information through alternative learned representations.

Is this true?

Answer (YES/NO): NO